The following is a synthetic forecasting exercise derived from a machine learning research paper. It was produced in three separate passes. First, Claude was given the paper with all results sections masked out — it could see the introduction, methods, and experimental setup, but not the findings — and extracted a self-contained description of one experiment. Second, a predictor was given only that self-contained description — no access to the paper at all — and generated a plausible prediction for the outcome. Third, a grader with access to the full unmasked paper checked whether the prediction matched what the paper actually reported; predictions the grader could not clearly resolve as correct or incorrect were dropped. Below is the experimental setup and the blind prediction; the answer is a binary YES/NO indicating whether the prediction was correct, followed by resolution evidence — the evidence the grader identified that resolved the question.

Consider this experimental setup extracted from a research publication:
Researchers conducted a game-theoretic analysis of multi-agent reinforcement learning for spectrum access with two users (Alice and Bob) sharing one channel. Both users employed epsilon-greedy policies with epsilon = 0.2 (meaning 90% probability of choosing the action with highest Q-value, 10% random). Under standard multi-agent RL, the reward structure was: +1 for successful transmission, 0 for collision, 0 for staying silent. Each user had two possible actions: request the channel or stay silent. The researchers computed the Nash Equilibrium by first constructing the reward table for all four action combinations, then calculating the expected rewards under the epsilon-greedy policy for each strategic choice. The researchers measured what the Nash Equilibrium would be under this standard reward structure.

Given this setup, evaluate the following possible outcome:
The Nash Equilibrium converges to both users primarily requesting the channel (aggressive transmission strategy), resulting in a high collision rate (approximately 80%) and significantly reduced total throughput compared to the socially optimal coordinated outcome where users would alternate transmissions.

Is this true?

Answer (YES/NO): YES